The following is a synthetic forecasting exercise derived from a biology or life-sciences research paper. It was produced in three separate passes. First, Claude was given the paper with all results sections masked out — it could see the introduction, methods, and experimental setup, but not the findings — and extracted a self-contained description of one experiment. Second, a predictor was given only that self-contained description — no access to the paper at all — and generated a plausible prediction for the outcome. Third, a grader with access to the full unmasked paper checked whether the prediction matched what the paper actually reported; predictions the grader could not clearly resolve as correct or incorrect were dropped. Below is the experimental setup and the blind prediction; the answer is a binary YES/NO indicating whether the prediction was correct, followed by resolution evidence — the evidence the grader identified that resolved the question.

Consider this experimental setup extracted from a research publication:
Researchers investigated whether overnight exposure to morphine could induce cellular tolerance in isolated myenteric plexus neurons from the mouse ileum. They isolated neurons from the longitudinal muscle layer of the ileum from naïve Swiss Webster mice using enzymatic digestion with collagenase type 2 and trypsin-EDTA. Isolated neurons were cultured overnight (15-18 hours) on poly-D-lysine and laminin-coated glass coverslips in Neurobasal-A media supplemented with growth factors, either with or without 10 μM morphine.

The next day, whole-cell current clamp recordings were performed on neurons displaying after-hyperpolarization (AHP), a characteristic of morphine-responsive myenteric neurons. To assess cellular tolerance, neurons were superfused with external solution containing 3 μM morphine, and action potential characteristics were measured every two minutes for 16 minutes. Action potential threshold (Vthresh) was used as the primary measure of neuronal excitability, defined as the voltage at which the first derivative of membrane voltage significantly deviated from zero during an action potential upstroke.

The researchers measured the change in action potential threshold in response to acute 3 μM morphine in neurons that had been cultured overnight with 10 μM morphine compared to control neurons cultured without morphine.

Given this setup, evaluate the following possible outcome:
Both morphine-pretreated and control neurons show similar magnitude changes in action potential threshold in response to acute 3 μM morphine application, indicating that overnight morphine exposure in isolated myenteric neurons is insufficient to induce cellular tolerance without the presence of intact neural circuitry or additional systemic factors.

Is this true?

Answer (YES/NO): NO